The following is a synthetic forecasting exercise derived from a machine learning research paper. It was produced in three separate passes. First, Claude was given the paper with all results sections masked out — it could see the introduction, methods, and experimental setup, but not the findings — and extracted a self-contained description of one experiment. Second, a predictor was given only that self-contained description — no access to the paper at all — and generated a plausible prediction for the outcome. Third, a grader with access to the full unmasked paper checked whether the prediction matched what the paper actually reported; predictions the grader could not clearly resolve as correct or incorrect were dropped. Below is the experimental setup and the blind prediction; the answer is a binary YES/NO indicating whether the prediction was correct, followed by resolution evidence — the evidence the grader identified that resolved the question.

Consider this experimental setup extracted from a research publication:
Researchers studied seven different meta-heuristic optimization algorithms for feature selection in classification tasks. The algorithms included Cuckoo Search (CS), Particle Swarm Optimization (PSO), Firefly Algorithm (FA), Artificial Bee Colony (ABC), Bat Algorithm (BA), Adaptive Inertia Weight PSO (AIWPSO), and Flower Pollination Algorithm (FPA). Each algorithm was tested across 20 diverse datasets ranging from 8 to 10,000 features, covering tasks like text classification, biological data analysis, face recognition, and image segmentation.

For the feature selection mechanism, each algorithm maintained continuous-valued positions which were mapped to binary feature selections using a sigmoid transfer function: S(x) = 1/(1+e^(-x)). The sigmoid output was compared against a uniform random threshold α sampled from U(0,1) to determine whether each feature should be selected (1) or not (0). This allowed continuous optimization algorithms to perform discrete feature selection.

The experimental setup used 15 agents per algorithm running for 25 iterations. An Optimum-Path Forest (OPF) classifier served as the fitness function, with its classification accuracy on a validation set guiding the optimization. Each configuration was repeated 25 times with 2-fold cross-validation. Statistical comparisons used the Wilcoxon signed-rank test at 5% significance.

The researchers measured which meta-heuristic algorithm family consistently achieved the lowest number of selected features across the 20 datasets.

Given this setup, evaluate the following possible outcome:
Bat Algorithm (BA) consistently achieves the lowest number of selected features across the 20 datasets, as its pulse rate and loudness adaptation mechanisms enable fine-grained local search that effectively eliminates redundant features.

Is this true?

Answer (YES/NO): NO